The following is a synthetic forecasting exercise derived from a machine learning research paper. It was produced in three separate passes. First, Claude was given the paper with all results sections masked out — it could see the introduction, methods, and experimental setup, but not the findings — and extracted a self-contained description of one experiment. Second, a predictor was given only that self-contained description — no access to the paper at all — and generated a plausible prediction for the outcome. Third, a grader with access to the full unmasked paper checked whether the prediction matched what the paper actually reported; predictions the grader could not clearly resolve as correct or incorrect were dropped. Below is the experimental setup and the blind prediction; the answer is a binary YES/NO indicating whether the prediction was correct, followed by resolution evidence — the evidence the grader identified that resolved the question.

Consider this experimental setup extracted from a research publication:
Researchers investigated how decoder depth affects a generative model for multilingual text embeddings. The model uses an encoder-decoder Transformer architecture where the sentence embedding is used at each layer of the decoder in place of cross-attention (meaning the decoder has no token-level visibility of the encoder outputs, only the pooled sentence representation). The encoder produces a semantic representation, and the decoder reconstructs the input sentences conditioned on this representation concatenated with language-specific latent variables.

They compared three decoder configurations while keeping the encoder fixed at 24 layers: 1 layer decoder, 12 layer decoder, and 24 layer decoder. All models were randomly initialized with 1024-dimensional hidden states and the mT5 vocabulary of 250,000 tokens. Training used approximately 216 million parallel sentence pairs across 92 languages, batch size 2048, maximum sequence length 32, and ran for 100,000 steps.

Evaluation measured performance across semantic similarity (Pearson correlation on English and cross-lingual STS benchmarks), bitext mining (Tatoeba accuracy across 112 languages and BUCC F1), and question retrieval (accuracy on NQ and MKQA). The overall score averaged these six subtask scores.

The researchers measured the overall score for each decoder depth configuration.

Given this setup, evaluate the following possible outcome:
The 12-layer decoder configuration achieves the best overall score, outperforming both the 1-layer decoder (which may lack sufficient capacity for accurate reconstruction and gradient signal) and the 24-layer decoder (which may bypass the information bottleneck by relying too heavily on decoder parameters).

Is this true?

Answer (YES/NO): NO